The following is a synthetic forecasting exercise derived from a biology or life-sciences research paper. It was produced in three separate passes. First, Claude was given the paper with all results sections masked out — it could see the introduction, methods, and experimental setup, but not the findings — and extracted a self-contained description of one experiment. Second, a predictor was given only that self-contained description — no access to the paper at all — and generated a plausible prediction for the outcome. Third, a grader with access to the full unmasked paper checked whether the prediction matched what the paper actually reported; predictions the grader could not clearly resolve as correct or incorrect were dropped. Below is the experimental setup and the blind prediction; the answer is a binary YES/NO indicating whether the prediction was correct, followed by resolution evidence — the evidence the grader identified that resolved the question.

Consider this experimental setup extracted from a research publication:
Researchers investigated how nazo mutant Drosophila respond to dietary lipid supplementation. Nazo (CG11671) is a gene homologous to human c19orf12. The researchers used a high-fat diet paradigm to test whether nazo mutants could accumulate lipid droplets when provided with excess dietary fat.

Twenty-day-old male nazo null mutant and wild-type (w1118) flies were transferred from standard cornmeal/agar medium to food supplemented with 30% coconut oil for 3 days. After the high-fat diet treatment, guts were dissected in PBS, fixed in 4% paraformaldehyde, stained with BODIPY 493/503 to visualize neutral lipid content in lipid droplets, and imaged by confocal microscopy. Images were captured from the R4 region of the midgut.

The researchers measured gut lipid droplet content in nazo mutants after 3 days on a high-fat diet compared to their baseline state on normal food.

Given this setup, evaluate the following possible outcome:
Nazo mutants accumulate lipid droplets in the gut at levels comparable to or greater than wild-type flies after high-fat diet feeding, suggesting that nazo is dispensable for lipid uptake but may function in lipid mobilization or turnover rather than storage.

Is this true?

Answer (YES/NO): YES